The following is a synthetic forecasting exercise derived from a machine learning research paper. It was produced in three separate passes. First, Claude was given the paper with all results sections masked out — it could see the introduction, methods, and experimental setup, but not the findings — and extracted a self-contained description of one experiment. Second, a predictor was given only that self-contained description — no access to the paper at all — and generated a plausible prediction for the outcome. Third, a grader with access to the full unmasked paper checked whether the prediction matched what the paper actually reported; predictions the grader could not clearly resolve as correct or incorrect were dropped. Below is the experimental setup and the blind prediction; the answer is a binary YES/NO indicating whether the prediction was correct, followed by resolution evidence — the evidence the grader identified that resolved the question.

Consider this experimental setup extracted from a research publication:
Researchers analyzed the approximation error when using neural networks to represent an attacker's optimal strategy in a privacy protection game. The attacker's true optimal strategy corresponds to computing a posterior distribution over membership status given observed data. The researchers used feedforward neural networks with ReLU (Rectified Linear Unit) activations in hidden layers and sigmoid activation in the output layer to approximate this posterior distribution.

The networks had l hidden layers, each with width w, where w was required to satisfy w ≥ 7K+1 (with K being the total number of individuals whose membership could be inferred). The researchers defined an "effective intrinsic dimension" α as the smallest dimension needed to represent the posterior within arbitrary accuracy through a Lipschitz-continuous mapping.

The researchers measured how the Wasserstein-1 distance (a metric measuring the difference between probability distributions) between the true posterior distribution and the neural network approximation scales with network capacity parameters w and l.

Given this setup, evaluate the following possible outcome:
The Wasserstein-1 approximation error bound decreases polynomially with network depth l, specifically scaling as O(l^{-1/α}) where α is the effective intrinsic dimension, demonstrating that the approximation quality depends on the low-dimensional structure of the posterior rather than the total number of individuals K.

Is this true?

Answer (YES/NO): NO